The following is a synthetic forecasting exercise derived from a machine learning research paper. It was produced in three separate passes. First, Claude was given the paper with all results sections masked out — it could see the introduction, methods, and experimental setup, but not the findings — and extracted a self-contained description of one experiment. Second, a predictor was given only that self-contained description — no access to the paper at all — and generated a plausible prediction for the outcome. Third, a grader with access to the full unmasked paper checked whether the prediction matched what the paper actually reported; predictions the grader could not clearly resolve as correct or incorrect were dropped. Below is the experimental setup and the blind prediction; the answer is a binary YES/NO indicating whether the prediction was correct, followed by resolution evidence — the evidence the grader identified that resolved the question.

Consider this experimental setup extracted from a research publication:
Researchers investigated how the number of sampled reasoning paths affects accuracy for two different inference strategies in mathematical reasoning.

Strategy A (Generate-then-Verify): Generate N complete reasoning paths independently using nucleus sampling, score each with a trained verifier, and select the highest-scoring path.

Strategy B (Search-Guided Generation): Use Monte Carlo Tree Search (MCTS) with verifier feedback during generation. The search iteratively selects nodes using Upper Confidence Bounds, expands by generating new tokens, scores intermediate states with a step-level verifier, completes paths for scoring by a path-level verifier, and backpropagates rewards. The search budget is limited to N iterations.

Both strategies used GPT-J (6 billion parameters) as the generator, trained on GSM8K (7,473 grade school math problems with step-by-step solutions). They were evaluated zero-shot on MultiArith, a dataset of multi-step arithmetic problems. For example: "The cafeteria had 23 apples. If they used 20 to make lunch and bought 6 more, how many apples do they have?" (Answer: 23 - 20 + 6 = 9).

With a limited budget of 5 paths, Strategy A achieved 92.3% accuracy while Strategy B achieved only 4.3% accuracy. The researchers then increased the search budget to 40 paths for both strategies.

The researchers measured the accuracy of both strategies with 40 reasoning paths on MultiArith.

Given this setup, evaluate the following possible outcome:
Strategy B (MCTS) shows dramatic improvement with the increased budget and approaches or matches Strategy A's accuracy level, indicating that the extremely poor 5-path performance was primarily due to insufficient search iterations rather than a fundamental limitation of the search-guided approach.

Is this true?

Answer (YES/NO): YES